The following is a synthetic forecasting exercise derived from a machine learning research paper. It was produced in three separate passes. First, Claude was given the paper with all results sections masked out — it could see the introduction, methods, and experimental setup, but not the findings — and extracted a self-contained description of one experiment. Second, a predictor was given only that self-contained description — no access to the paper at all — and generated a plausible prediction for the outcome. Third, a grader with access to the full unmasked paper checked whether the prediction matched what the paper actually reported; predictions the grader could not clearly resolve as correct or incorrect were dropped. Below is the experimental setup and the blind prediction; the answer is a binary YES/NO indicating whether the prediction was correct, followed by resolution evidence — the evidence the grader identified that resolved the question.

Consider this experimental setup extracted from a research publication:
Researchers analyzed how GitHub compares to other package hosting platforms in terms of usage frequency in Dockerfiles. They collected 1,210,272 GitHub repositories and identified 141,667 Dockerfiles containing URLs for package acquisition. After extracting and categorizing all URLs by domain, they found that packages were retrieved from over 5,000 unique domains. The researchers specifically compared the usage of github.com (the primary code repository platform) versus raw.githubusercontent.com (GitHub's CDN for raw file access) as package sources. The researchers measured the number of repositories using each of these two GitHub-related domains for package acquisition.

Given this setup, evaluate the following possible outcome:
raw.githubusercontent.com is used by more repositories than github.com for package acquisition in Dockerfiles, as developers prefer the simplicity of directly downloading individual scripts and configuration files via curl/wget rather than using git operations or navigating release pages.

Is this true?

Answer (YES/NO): NO